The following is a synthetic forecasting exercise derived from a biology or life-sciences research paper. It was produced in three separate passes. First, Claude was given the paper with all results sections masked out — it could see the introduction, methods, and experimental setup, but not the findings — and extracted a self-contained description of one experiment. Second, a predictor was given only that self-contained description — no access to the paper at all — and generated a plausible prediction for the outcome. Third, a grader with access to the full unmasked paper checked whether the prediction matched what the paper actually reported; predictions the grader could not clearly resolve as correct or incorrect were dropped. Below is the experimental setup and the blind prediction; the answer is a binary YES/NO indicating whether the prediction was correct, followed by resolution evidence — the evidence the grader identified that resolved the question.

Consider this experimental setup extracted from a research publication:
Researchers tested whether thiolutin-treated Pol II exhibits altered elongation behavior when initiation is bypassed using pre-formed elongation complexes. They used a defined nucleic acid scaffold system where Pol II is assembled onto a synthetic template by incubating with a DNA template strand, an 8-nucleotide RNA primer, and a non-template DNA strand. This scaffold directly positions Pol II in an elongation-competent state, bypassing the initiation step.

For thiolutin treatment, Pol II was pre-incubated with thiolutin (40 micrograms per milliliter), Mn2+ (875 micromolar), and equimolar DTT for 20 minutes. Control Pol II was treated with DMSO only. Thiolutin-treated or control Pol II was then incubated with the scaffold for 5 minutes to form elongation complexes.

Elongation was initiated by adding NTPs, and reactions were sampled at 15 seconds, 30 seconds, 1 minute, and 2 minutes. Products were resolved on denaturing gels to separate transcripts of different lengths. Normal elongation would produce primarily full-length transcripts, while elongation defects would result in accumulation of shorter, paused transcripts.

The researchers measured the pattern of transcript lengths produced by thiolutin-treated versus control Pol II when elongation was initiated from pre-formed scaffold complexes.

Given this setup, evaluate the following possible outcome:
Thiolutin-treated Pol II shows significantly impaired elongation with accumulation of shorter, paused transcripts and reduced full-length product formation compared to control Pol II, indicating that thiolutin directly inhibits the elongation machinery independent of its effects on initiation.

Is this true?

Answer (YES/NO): NO